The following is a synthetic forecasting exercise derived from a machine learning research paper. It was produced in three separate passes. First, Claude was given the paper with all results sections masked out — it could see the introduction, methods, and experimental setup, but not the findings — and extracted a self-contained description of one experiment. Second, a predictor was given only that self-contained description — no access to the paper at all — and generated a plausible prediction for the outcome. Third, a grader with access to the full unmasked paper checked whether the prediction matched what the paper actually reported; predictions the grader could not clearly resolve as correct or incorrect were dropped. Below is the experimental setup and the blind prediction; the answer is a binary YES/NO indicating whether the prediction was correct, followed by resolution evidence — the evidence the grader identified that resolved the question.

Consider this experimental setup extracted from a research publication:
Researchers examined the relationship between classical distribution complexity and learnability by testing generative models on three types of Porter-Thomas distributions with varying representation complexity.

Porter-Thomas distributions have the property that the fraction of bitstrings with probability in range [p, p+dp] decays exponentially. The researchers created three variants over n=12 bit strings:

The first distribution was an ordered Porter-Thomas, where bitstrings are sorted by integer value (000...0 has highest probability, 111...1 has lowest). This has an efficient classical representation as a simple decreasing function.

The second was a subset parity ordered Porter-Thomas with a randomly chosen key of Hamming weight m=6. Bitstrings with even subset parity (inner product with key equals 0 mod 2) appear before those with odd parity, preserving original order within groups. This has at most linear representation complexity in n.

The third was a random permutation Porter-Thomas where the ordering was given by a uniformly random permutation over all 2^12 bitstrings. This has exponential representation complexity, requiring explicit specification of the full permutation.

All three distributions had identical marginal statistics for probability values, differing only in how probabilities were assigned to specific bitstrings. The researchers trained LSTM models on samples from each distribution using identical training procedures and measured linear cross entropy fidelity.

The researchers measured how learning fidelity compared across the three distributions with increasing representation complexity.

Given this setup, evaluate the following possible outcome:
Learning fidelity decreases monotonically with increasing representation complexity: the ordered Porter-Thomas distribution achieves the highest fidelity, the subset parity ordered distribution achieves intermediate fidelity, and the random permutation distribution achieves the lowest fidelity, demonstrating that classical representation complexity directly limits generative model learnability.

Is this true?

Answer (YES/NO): NO